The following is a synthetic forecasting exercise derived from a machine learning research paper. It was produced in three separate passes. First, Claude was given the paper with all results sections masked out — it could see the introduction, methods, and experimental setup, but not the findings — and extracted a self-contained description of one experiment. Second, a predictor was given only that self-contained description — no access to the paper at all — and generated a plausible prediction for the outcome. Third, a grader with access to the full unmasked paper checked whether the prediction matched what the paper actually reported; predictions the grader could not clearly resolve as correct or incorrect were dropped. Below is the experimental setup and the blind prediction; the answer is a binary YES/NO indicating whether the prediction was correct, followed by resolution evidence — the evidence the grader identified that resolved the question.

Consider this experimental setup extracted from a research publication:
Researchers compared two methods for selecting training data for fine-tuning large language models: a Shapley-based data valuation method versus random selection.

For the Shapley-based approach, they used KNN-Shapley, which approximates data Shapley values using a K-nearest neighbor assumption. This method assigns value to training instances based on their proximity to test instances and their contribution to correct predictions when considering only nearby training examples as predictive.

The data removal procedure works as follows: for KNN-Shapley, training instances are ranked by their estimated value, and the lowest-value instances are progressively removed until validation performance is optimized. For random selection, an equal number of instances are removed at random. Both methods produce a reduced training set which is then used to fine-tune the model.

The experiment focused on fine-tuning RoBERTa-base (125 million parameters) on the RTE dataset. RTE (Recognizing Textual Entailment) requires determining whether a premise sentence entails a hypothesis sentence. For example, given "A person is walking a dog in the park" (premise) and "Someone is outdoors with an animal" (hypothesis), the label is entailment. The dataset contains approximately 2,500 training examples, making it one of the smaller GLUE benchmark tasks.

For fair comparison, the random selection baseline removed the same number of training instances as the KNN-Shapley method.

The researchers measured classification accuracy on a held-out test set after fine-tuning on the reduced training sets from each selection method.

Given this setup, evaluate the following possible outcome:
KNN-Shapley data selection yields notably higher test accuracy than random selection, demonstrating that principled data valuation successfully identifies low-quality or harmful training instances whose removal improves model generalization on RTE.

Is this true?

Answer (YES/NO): YES